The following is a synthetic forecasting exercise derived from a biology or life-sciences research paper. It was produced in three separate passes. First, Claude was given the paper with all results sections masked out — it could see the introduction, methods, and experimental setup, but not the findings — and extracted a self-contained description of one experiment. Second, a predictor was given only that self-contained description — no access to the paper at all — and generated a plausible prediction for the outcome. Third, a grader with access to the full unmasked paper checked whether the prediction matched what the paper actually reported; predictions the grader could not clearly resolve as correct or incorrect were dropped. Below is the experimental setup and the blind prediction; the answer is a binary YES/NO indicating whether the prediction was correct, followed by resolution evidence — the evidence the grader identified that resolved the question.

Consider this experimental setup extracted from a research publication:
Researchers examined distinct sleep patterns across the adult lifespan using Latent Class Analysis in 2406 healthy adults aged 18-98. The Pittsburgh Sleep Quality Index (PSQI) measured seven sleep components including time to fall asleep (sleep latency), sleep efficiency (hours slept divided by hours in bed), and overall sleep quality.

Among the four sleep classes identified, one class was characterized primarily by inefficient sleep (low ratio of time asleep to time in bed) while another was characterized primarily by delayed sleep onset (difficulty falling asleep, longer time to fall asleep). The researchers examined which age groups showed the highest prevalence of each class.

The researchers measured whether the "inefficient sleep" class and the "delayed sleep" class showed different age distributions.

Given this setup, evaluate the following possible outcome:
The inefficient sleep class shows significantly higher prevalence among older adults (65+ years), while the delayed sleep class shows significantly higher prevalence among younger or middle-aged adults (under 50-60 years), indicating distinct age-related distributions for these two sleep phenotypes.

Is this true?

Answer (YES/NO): YES